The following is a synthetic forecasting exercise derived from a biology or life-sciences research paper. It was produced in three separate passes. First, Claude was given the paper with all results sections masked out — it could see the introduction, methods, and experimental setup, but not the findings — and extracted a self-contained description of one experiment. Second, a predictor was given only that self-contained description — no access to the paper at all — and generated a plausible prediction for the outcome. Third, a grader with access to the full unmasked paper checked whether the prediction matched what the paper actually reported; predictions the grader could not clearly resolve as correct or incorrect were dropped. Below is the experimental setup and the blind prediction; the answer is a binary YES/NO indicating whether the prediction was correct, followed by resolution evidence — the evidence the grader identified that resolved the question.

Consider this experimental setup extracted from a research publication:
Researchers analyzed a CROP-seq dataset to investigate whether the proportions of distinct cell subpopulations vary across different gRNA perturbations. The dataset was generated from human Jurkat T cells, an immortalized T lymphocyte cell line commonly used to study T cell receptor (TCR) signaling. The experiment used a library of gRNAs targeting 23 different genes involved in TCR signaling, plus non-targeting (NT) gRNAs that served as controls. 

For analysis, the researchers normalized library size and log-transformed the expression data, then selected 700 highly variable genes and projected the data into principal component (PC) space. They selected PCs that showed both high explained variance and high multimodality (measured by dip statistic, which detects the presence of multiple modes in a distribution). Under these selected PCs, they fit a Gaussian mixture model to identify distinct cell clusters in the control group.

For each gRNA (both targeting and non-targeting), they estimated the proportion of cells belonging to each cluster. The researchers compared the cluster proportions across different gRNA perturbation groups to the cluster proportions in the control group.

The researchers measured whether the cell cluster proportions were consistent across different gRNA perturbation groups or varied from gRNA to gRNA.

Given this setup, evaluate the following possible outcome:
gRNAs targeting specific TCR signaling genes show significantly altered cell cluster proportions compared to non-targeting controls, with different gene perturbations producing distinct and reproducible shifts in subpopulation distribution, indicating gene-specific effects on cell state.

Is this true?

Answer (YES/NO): NO